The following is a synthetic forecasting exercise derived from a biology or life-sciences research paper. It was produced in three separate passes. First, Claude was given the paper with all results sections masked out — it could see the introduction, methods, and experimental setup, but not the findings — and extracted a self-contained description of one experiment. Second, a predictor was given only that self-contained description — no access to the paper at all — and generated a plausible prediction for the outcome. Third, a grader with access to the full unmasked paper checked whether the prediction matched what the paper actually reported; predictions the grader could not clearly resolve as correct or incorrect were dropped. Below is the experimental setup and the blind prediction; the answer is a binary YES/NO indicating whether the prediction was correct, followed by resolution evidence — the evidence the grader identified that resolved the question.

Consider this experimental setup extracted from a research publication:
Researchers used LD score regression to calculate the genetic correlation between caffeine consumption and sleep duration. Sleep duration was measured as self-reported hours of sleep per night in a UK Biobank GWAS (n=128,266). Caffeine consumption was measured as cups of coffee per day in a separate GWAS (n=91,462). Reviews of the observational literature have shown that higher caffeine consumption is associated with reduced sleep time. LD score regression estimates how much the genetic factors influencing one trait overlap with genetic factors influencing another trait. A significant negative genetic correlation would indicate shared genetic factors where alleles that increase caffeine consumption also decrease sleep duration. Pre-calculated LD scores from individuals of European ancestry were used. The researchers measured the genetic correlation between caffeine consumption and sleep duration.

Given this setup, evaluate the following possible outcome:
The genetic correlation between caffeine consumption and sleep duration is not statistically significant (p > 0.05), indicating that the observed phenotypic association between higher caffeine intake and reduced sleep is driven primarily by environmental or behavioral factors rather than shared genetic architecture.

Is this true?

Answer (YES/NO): YES